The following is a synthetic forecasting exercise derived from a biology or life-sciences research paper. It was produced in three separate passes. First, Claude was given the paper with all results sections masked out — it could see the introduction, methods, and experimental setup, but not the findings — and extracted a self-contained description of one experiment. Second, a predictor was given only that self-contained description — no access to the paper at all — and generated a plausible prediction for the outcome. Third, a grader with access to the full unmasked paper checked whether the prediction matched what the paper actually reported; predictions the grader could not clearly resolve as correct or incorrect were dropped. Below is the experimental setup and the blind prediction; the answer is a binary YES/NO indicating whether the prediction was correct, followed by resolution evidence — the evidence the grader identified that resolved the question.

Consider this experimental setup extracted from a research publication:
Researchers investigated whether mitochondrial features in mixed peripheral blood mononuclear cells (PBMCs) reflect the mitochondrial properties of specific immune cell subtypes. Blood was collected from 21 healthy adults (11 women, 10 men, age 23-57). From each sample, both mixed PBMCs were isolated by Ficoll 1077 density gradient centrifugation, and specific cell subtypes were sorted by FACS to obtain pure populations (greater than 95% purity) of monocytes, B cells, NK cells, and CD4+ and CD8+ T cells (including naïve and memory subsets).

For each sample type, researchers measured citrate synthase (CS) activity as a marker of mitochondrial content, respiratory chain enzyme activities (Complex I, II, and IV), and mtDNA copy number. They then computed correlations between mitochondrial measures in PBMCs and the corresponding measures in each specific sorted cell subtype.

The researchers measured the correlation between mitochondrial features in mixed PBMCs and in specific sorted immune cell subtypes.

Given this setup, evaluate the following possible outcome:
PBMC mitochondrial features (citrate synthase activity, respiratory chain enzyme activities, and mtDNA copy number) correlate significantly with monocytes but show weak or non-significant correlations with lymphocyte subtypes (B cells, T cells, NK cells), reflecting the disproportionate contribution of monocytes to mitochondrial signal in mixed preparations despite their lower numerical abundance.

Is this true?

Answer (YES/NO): NO